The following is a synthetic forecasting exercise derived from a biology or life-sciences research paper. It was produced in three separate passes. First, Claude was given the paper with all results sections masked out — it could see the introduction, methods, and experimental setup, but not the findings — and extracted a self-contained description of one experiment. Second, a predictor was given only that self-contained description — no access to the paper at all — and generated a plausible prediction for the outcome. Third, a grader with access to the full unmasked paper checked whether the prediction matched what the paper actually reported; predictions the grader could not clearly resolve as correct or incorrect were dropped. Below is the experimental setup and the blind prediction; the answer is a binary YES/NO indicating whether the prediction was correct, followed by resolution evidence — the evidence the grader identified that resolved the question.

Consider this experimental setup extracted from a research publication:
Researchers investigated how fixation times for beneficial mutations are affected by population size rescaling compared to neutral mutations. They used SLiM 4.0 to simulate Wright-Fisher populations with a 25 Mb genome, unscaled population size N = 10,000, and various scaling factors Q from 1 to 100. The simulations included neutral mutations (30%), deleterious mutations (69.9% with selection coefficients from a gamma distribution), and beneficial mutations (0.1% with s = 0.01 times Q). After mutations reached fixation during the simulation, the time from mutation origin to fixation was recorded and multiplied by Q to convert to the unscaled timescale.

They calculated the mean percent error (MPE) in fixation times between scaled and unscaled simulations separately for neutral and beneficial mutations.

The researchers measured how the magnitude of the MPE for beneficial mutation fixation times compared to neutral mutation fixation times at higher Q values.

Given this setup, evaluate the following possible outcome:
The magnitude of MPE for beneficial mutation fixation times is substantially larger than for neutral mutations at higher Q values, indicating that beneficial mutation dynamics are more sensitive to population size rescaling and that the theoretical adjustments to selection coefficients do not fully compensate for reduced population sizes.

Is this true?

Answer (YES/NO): NO